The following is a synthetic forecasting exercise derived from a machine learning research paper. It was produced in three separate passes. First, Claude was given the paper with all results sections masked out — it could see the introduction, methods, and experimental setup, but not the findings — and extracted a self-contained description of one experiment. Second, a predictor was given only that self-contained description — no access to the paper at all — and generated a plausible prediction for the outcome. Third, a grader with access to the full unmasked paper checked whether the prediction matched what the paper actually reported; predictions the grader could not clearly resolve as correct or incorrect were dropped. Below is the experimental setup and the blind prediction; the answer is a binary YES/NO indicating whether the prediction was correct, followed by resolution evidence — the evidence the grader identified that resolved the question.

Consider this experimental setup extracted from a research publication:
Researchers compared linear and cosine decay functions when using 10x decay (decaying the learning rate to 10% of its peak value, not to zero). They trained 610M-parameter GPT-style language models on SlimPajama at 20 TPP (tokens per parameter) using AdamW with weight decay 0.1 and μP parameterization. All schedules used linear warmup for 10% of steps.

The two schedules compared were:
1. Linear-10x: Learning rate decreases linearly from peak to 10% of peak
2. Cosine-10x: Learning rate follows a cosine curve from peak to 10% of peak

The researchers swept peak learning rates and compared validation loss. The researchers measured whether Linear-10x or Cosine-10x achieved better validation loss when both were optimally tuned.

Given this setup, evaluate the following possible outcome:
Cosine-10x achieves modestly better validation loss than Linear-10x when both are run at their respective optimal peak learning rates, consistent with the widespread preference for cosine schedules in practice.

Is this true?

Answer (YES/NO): YES